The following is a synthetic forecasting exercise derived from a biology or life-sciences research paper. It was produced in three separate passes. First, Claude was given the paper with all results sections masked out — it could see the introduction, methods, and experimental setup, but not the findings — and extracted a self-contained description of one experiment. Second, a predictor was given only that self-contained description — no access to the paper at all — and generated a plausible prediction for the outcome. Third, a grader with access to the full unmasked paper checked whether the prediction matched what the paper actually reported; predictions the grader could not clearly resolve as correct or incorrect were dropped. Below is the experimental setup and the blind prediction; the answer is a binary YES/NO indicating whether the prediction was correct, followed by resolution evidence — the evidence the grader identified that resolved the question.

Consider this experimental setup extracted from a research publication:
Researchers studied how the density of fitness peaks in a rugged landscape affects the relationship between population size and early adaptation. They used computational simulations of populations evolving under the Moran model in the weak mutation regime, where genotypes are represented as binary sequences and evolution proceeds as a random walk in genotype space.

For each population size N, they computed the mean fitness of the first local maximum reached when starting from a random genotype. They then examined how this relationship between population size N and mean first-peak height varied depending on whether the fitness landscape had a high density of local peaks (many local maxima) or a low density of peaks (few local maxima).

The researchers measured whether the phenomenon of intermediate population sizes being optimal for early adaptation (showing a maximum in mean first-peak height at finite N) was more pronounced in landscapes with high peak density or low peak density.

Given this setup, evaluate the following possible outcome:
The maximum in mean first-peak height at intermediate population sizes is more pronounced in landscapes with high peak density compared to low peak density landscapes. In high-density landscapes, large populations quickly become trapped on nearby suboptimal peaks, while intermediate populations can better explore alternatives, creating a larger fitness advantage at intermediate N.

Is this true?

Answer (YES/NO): NO